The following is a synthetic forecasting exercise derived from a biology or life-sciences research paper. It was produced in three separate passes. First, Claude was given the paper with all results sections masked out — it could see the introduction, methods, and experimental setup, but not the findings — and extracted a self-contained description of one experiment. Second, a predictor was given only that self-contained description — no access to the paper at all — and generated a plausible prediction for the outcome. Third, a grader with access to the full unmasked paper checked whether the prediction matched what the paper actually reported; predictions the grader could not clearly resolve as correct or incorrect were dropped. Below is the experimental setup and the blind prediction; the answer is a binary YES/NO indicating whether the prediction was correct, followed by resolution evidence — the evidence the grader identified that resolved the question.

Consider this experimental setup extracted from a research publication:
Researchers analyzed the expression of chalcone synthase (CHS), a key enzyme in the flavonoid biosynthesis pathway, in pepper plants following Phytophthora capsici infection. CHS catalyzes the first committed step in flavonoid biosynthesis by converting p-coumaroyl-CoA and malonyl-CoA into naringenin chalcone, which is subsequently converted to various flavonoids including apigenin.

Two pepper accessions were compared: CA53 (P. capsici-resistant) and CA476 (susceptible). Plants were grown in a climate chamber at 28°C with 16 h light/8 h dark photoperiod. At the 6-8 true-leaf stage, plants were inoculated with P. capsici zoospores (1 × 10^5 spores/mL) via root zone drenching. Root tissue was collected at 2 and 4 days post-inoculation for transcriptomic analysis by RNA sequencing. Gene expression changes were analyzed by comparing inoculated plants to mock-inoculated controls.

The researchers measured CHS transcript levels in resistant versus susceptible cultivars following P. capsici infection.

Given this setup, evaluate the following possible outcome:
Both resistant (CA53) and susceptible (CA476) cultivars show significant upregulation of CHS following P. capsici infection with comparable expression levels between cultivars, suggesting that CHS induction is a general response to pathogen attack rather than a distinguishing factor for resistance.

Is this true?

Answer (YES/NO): NO